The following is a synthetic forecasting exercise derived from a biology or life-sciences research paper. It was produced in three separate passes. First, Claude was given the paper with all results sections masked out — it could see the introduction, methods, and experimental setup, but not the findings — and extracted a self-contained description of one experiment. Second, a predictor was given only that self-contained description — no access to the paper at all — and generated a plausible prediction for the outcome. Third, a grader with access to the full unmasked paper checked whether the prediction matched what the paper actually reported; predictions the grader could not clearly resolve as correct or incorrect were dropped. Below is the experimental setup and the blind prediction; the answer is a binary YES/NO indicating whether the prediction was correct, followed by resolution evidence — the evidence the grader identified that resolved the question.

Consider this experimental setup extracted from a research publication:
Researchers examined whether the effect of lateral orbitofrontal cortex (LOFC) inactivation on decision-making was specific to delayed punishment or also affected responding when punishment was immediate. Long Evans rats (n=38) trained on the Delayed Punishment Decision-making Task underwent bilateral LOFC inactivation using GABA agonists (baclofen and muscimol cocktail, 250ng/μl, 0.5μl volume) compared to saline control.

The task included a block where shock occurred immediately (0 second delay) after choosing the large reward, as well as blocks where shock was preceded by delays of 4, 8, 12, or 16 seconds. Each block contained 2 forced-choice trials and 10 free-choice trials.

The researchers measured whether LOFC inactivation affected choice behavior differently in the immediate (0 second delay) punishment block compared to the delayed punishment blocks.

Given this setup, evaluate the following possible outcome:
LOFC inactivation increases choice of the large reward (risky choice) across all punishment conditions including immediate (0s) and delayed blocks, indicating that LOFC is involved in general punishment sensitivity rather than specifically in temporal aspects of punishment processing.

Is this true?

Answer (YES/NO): NO